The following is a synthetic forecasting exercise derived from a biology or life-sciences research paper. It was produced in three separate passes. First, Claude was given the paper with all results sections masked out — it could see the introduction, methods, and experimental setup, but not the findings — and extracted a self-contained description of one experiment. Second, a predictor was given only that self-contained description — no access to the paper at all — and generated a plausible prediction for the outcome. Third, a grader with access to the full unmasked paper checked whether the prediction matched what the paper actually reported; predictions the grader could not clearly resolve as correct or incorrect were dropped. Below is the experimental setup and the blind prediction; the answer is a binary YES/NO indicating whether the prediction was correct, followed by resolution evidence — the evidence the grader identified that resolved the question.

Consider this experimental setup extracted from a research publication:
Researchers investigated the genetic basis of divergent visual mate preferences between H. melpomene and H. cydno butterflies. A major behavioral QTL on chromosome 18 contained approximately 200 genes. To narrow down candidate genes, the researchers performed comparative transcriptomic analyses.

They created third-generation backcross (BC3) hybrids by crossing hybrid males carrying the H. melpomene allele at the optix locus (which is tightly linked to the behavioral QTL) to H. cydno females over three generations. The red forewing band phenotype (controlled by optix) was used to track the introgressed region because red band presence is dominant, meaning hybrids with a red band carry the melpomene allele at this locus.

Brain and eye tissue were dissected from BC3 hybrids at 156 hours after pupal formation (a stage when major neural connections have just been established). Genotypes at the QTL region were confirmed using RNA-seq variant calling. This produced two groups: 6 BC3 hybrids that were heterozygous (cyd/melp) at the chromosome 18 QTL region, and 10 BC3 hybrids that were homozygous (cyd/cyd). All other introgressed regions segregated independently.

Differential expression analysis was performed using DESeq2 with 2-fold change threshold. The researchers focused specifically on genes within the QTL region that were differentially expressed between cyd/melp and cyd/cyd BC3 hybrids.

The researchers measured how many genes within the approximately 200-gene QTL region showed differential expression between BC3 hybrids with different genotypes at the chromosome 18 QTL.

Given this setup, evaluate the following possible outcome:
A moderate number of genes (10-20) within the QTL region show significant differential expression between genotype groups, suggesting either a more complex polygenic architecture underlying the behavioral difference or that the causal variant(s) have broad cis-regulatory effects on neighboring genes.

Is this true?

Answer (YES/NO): YES